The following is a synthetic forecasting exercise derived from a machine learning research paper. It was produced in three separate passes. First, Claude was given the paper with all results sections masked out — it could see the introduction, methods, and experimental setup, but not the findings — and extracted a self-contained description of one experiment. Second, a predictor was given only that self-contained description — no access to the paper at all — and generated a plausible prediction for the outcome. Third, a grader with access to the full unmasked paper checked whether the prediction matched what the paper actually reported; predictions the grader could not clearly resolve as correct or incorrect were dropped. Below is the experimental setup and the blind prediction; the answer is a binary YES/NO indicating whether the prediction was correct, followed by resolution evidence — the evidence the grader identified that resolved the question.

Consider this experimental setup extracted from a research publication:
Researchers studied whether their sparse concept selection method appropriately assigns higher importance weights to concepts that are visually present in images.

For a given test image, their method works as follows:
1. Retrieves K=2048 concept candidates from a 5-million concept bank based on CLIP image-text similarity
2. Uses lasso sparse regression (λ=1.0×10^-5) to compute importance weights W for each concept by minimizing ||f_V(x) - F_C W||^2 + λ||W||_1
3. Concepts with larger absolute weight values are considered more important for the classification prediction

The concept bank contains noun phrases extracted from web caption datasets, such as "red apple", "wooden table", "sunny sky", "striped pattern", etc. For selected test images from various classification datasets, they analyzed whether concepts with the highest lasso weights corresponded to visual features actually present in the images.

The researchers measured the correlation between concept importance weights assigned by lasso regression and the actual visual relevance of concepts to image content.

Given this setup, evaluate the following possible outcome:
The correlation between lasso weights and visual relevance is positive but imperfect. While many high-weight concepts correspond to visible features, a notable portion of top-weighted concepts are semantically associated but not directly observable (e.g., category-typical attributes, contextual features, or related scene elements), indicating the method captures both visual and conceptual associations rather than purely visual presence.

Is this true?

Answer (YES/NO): NO